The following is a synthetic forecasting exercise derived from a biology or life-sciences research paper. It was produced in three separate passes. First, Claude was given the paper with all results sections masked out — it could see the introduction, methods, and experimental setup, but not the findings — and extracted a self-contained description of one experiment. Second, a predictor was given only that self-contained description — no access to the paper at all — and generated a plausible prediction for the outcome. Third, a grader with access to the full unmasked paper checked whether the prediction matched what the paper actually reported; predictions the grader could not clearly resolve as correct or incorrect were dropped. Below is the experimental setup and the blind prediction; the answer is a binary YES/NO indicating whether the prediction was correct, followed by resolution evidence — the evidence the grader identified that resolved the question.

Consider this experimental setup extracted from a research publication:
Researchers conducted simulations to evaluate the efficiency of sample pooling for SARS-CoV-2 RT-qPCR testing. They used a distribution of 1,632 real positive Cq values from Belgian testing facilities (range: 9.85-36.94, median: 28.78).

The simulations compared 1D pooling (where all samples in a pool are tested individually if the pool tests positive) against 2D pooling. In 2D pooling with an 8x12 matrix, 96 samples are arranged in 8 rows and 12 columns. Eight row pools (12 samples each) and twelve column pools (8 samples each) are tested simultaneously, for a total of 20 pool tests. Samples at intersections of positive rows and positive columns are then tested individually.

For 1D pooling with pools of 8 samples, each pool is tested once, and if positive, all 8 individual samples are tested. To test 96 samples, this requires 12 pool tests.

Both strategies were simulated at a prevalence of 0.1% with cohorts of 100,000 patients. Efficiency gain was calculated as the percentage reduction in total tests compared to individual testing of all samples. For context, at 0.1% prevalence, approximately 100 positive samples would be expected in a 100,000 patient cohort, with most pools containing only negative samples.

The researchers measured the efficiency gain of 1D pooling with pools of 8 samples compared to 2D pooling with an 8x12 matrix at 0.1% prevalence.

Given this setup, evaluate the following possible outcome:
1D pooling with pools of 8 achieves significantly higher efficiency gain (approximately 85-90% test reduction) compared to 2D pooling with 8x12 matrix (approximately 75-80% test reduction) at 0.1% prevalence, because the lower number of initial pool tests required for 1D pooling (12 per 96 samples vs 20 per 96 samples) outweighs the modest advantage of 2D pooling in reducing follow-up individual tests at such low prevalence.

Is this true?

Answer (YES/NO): YES